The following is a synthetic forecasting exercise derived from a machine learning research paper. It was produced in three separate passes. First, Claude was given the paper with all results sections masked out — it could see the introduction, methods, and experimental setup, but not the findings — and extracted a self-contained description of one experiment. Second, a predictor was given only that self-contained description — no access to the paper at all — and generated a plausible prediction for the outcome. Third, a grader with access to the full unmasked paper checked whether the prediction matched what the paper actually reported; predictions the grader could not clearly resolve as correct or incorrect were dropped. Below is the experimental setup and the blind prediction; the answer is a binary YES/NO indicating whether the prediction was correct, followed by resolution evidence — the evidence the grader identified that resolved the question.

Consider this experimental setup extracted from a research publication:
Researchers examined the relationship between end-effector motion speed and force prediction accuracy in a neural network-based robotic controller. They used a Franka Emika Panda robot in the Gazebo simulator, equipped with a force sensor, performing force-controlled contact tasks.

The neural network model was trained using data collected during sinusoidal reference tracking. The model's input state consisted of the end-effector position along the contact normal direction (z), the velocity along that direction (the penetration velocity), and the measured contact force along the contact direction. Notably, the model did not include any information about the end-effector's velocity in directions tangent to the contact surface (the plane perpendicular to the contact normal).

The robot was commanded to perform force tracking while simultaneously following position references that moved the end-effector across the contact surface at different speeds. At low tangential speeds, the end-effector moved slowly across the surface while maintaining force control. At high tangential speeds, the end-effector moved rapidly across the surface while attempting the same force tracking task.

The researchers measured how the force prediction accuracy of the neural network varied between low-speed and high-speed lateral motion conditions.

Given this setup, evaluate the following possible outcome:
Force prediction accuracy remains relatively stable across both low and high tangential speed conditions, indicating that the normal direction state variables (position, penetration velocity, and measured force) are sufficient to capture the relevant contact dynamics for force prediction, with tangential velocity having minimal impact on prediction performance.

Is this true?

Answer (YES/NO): NO